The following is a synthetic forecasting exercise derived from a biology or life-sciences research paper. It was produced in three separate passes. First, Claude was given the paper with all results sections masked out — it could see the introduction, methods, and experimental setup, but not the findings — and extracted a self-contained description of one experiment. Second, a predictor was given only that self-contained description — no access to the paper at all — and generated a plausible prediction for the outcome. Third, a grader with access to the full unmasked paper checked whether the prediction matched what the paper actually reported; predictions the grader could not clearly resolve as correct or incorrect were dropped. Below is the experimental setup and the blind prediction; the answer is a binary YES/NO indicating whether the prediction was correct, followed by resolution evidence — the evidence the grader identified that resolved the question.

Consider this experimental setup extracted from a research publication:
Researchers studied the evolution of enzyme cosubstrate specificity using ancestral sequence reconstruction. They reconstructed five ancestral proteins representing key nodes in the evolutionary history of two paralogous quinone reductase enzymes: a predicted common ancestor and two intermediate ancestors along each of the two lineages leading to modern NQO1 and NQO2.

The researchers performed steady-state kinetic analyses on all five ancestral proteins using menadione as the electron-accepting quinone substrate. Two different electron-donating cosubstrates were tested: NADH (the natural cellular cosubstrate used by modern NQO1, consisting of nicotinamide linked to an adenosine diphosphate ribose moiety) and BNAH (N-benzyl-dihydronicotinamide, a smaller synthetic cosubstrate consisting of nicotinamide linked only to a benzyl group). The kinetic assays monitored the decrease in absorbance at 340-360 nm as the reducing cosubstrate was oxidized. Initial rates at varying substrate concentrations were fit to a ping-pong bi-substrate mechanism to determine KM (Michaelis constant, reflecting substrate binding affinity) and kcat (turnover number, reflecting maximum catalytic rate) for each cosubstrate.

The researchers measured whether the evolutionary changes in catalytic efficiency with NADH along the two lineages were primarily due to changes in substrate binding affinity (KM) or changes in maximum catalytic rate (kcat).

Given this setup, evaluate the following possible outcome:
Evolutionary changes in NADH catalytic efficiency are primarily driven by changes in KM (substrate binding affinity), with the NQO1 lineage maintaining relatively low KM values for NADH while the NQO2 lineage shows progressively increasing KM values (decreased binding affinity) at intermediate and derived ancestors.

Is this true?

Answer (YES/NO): NO